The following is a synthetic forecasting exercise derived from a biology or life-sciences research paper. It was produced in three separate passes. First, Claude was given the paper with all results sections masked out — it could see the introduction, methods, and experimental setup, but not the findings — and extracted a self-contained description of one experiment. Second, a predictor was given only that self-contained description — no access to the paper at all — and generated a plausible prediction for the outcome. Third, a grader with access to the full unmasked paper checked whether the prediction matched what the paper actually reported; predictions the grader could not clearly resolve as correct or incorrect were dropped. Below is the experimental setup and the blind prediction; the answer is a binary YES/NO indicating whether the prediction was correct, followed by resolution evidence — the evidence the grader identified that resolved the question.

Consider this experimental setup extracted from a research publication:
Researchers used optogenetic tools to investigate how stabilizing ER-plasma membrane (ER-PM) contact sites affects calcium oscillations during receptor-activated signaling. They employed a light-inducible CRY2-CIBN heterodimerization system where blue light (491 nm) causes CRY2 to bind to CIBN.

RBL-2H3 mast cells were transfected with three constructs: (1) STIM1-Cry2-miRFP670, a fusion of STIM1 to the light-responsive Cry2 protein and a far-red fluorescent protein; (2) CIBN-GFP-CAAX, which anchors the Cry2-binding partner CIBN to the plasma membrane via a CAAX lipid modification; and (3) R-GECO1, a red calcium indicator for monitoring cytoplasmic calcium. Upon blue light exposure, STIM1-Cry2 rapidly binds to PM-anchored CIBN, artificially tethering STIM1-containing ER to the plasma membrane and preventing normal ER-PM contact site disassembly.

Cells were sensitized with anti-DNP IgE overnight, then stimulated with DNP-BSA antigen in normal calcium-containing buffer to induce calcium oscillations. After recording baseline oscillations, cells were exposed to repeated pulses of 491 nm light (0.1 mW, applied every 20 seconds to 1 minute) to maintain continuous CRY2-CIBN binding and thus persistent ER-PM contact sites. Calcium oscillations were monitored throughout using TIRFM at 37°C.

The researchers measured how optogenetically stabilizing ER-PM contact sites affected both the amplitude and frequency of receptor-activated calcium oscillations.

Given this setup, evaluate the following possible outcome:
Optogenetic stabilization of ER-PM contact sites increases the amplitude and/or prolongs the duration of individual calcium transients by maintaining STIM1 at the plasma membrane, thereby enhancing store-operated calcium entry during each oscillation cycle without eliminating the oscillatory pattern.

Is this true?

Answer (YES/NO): NO